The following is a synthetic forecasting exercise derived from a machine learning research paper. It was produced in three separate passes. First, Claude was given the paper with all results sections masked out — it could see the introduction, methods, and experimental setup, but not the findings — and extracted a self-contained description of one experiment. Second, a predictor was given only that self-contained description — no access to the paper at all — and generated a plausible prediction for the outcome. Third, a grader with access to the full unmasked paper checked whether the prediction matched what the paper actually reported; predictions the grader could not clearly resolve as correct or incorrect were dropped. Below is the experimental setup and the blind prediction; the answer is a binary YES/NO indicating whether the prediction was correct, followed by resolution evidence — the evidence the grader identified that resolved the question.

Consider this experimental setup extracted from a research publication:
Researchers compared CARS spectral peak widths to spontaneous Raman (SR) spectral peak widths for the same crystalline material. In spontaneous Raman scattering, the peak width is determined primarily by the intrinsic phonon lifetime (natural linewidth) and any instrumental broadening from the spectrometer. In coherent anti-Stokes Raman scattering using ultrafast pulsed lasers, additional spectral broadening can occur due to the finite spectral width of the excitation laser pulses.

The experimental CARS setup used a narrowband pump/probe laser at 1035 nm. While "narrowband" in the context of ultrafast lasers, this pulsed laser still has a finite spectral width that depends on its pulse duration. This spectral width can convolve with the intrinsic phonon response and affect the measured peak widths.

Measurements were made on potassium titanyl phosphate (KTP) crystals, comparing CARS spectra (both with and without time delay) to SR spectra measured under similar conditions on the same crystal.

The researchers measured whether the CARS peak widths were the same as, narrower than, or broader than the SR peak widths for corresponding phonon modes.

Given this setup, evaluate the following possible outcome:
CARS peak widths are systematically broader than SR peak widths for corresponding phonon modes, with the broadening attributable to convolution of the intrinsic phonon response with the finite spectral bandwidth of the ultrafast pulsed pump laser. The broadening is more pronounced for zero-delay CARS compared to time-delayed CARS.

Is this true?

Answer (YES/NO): NO